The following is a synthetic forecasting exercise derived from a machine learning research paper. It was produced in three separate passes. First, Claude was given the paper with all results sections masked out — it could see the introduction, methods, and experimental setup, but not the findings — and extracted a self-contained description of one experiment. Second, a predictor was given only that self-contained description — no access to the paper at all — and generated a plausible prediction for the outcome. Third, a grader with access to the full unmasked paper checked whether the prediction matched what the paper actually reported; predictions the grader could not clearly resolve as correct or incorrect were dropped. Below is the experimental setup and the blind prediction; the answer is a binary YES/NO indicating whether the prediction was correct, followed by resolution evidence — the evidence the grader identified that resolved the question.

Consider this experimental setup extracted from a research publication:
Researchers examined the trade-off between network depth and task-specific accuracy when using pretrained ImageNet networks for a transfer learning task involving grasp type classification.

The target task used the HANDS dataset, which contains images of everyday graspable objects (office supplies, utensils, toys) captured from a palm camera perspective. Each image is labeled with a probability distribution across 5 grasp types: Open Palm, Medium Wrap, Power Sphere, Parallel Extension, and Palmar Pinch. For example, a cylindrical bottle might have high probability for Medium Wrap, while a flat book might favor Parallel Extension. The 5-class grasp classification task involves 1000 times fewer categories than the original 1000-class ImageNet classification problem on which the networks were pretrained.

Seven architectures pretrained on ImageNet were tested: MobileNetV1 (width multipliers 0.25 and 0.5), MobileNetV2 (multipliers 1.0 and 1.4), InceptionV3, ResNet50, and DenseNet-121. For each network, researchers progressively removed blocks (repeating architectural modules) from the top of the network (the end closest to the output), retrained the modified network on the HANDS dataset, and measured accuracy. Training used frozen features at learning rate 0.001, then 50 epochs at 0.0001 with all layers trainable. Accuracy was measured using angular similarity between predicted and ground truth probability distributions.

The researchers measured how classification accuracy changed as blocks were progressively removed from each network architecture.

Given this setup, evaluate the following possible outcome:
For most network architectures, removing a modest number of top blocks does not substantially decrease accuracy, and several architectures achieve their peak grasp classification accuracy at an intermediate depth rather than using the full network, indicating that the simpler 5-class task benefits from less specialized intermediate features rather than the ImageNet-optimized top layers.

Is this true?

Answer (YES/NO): NO